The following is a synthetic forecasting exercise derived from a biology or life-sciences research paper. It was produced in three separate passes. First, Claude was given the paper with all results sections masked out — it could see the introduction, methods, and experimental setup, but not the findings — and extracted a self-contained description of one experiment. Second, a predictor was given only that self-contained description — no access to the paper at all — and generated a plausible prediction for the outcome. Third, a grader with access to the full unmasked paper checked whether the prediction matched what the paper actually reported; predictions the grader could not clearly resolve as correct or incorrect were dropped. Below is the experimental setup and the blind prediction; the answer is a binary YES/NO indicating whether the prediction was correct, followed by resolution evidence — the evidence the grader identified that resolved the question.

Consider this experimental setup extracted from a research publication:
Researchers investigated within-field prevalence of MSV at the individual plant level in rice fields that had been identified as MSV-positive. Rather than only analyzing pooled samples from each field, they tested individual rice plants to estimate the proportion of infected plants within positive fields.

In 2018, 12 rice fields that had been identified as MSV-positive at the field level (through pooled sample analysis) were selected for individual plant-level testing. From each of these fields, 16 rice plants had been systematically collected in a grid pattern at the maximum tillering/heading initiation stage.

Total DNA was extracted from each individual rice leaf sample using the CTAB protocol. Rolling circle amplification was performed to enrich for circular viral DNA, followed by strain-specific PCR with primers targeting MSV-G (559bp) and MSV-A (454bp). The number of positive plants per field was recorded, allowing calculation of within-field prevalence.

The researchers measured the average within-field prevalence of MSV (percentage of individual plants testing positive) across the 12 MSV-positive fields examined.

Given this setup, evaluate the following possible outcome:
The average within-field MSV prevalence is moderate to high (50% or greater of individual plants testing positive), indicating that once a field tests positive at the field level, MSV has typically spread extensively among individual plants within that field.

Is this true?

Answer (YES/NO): NO